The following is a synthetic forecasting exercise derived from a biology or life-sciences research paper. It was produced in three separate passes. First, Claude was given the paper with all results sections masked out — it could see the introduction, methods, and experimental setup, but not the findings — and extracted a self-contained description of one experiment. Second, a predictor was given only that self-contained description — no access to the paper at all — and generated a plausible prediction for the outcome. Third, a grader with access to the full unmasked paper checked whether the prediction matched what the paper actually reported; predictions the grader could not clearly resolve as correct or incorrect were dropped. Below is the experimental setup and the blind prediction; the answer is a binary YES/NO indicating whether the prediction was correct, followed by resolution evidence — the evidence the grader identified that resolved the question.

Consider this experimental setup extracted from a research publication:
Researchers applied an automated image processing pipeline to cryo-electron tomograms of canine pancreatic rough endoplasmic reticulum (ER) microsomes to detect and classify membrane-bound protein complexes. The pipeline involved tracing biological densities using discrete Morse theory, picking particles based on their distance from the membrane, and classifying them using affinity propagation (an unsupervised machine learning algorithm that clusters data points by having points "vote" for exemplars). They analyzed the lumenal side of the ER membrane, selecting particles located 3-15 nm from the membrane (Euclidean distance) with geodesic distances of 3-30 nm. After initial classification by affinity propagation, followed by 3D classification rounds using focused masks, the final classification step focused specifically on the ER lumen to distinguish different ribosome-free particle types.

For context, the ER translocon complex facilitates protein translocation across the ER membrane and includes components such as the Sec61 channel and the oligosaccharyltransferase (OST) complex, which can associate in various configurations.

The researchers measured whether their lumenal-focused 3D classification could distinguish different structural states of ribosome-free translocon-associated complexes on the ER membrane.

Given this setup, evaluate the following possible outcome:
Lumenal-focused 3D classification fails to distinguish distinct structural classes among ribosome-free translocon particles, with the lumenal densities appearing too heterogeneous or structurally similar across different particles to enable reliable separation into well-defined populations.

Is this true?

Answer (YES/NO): NO